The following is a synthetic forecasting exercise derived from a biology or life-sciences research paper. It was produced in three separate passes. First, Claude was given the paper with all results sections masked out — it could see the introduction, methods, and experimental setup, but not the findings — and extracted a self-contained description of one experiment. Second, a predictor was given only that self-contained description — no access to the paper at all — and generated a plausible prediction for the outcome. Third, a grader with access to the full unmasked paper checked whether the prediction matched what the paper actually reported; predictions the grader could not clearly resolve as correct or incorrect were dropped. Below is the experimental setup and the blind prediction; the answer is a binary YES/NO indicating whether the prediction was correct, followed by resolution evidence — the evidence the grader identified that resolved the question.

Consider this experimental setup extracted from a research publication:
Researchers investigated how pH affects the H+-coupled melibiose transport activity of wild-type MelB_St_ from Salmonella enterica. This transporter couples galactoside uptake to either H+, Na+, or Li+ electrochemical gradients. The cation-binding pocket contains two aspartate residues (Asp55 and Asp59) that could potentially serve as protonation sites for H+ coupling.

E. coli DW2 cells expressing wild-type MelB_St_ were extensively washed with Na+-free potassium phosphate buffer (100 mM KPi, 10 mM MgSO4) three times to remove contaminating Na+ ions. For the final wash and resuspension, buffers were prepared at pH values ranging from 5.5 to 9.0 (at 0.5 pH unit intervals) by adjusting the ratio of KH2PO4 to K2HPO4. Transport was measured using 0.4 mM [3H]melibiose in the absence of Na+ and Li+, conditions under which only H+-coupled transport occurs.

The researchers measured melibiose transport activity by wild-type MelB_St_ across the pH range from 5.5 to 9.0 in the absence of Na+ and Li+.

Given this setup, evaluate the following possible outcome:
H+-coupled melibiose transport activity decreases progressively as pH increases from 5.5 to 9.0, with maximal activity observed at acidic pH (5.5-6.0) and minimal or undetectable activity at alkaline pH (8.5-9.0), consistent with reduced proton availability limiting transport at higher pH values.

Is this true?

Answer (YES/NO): NO